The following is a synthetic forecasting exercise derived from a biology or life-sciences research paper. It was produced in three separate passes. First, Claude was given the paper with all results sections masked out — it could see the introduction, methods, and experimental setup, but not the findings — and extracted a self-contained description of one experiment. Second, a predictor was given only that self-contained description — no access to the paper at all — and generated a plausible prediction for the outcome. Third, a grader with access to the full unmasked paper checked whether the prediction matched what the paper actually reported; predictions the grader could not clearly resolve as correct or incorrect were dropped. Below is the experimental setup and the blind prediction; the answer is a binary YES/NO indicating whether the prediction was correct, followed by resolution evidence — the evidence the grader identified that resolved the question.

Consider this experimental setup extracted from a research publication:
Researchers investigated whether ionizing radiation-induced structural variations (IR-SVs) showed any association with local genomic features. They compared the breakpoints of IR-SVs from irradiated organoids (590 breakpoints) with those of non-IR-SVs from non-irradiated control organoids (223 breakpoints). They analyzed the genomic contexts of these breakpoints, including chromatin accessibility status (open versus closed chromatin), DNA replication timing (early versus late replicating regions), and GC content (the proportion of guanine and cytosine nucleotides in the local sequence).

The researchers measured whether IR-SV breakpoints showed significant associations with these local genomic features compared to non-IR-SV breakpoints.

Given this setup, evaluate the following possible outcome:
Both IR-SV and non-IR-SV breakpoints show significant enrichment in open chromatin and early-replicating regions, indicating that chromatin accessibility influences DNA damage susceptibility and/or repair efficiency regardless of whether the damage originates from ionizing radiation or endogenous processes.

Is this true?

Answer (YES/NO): NO